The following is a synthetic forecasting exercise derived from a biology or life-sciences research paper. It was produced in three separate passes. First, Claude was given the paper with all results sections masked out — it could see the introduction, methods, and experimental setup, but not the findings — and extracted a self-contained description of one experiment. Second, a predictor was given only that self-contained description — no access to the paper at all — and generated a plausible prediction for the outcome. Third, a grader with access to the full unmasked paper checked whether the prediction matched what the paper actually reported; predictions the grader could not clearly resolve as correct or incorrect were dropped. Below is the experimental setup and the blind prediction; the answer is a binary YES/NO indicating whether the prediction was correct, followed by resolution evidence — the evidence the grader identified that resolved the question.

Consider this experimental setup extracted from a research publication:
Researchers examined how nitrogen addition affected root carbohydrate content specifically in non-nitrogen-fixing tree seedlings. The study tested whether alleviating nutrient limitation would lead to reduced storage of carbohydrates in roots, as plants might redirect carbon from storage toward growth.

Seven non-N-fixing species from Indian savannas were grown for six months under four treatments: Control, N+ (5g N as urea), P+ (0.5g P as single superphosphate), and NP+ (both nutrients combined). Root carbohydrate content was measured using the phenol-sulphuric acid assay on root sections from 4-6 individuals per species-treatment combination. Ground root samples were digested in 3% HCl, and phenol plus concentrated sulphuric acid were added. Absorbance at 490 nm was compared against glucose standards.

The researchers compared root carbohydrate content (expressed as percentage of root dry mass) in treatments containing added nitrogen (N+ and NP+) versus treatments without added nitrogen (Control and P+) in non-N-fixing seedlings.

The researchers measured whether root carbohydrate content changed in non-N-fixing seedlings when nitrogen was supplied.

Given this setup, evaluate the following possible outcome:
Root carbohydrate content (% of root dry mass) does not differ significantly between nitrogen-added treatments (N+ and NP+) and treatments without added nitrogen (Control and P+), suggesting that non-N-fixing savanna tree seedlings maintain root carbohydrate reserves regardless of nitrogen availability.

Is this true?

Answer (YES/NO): NO